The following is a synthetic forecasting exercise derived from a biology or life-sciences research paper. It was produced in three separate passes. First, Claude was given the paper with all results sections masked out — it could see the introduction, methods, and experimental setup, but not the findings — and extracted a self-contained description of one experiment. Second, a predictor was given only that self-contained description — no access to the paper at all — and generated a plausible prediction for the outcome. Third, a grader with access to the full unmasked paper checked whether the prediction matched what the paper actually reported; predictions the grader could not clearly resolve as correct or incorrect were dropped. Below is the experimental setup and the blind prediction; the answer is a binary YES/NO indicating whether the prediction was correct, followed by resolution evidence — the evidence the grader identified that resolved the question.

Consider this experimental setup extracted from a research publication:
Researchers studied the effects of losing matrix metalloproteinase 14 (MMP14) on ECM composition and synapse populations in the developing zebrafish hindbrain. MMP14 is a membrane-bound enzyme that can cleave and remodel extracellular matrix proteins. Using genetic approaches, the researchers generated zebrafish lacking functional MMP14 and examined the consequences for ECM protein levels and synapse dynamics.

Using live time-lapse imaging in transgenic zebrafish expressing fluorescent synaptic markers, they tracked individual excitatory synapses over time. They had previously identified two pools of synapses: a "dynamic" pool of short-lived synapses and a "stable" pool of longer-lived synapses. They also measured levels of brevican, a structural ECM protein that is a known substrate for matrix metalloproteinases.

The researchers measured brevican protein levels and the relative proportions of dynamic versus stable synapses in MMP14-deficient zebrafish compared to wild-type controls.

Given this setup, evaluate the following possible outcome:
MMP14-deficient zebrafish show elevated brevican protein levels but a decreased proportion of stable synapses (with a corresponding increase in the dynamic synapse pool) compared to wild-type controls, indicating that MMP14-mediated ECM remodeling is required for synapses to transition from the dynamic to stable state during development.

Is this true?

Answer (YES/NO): NO